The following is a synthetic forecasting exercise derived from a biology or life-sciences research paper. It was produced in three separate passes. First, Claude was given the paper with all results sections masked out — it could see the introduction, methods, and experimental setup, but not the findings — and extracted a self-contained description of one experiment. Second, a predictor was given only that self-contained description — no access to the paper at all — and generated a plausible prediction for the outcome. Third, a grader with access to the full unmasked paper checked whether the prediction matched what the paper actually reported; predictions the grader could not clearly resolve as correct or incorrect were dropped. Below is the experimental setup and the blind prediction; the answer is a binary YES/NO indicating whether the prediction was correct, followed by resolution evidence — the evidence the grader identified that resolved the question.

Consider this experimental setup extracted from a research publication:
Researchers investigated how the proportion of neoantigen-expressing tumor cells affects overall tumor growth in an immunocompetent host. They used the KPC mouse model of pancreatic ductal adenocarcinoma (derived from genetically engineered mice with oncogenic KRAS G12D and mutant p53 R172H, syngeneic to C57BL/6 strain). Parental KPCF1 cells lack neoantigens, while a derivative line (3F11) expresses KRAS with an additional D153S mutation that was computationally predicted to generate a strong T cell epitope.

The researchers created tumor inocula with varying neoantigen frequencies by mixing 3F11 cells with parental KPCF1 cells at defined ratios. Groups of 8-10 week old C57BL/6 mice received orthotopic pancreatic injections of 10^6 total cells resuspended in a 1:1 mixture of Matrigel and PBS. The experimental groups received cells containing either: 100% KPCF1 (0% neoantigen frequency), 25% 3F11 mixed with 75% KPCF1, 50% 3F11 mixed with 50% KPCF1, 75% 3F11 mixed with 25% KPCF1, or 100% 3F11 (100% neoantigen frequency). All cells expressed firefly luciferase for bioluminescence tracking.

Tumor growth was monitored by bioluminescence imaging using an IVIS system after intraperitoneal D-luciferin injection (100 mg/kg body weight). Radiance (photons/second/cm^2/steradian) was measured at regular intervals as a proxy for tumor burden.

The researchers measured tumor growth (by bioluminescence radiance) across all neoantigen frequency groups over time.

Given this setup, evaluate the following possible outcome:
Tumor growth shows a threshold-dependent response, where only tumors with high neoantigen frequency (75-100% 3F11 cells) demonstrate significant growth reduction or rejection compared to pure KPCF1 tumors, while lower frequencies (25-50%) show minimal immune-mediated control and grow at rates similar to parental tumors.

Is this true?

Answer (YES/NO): NO